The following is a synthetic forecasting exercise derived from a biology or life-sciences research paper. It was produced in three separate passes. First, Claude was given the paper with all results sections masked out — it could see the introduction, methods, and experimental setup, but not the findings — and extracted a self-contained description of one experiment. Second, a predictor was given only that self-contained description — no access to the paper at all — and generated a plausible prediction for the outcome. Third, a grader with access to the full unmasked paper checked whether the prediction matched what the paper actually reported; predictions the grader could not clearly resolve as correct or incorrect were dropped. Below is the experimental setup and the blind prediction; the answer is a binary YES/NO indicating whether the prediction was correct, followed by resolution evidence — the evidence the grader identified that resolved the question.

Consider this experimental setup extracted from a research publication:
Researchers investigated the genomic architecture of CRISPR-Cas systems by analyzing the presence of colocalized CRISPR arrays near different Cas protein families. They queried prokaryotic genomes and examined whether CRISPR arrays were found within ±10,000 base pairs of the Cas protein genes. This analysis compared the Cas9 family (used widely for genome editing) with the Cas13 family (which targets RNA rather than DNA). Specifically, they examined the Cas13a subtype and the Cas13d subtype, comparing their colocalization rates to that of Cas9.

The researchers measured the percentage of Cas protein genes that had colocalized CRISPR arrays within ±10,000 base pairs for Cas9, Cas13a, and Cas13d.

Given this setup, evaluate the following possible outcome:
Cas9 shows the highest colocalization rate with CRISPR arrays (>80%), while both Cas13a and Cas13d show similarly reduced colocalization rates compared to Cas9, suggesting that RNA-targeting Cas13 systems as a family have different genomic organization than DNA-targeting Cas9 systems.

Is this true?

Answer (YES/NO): NO